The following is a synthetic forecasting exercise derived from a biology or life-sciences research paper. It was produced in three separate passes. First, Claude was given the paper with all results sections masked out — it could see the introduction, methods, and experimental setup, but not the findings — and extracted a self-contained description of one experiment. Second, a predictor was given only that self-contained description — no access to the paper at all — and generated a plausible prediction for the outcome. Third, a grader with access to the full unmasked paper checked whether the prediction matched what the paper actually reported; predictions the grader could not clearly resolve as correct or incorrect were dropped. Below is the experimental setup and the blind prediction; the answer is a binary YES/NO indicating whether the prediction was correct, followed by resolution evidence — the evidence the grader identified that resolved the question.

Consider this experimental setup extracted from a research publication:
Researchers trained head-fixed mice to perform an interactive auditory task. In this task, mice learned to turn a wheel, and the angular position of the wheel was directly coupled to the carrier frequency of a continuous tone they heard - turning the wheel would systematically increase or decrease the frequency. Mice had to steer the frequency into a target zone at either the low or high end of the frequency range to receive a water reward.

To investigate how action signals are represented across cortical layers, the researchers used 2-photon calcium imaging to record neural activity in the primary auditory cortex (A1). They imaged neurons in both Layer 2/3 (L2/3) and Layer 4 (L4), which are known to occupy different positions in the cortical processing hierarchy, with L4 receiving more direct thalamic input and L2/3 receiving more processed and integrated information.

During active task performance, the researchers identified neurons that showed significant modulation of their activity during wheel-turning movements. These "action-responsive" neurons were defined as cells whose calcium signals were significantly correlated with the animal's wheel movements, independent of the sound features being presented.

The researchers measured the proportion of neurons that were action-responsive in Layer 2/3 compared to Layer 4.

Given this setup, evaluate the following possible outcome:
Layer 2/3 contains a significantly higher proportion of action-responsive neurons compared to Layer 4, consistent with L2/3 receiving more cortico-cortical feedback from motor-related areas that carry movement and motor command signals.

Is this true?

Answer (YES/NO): YES